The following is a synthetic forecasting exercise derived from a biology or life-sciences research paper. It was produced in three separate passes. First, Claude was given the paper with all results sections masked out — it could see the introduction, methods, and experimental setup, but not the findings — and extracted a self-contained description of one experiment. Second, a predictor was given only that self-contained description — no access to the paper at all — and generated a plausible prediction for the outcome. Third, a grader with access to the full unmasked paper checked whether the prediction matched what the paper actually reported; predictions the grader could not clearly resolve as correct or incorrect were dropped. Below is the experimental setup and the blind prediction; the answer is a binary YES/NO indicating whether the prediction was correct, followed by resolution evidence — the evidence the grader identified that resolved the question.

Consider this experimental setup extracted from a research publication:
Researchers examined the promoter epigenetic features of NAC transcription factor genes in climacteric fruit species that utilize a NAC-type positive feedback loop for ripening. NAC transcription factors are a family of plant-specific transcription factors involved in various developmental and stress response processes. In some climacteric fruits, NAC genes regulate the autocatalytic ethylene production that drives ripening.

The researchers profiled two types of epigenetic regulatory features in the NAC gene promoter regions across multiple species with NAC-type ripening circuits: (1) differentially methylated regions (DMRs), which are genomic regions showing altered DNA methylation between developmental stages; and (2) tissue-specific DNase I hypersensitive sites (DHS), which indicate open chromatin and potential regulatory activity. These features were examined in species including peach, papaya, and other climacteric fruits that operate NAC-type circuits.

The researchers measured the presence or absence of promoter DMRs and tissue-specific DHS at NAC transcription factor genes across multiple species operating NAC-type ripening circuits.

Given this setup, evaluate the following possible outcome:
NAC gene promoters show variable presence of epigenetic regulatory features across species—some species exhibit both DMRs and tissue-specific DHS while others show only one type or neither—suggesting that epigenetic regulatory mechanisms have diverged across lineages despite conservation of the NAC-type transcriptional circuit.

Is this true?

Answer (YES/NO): YES